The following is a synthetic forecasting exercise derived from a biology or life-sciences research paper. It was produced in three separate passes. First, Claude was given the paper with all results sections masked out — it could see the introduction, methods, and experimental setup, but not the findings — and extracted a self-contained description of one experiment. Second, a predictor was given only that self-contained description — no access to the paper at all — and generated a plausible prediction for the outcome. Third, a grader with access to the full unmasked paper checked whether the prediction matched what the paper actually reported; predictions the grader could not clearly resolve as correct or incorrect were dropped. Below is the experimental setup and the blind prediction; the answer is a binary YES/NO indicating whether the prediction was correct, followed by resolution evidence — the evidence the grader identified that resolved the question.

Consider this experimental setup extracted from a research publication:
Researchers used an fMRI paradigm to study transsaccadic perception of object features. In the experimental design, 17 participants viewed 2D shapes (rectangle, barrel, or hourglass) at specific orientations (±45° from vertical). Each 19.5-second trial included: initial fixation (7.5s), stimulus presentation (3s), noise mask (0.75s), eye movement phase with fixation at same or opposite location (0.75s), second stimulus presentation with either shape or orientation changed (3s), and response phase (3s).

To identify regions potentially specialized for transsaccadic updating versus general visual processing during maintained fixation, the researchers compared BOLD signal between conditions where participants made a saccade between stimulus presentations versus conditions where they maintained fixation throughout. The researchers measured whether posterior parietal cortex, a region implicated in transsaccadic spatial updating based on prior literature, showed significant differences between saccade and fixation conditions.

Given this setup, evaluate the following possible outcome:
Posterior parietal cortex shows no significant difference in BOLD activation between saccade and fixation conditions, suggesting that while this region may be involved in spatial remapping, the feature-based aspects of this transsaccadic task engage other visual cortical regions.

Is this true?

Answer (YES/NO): NO